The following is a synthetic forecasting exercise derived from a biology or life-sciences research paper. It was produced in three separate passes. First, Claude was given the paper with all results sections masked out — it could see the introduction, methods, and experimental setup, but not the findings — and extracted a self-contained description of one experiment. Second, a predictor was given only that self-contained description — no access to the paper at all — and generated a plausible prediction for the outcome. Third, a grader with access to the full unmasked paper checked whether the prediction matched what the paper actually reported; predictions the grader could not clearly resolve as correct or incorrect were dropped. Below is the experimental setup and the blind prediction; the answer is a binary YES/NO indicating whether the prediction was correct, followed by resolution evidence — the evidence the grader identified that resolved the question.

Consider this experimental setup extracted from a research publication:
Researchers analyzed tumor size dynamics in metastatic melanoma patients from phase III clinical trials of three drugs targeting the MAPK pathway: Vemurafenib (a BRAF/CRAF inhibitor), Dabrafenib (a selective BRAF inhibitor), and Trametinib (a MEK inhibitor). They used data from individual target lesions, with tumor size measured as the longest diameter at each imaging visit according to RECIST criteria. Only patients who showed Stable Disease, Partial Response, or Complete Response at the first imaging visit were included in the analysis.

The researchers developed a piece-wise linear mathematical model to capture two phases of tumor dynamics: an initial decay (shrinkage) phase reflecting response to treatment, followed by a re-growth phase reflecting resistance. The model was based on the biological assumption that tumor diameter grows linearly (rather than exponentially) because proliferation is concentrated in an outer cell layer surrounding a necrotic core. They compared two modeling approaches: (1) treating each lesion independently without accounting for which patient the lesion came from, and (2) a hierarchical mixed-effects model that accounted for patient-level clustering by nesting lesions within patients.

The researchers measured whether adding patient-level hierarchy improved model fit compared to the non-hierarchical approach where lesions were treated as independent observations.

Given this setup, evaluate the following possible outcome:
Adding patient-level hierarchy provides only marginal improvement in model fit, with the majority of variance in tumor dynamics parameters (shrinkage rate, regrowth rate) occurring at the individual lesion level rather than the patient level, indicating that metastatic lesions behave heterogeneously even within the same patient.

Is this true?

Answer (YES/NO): NO